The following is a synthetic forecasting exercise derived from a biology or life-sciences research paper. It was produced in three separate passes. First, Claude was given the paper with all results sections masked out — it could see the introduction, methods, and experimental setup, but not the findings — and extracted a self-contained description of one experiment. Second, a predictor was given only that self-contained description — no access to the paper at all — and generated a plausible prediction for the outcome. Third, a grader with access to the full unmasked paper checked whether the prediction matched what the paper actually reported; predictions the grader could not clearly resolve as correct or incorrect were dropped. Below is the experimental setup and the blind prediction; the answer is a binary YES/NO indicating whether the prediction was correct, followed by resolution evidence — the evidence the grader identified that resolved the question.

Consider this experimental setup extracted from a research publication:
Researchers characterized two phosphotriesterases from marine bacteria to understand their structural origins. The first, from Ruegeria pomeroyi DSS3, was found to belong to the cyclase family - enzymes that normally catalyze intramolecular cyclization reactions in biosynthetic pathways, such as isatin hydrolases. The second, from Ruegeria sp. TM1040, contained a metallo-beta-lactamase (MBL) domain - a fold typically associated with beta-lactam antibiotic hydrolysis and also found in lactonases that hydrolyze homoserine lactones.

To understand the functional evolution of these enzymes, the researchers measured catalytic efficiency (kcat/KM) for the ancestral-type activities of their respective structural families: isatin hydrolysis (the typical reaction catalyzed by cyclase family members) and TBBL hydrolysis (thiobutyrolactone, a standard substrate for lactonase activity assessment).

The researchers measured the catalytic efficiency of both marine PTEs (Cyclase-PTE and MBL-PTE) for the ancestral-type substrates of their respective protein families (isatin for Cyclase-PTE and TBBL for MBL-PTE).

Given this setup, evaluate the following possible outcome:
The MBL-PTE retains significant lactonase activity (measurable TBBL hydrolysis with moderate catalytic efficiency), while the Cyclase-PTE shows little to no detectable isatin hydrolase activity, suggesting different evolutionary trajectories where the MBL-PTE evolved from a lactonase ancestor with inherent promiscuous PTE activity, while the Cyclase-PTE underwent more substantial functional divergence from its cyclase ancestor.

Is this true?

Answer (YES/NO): NO